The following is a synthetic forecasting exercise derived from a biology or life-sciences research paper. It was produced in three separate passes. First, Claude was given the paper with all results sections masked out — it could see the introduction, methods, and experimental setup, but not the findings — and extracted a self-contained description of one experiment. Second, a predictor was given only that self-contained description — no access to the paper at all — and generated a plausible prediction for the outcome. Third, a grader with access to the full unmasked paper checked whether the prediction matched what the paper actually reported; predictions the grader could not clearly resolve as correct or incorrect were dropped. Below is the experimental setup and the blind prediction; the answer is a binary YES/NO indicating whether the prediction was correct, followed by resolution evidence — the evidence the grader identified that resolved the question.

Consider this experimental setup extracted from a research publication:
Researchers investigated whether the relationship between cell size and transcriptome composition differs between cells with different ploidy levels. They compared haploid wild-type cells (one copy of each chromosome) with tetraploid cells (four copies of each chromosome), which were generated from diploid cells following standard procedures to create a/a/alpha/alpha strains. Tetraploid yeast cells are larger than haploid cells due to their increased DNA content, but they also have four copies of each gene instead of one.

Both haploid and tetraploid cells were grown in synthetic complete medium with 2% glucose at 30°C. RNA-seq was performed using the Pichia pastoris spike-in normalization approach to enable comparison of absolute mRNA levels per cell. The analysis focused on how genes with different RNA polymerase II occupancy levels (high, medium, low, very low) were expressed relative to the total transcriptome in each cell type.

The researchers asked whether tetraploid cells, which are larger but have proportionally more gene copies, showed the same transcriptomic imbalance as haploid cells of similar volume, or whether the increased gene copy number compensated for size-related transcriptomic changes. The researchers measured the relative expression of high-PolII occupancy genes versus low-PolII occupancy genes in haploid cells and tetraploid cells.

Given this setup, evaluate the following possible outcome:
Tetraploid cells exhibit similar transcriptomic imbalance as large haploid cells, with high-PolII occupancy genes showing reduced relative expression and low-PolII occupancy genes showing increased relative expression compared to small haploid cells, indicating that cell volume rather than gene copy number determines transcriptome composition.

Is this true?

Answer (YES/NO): NO